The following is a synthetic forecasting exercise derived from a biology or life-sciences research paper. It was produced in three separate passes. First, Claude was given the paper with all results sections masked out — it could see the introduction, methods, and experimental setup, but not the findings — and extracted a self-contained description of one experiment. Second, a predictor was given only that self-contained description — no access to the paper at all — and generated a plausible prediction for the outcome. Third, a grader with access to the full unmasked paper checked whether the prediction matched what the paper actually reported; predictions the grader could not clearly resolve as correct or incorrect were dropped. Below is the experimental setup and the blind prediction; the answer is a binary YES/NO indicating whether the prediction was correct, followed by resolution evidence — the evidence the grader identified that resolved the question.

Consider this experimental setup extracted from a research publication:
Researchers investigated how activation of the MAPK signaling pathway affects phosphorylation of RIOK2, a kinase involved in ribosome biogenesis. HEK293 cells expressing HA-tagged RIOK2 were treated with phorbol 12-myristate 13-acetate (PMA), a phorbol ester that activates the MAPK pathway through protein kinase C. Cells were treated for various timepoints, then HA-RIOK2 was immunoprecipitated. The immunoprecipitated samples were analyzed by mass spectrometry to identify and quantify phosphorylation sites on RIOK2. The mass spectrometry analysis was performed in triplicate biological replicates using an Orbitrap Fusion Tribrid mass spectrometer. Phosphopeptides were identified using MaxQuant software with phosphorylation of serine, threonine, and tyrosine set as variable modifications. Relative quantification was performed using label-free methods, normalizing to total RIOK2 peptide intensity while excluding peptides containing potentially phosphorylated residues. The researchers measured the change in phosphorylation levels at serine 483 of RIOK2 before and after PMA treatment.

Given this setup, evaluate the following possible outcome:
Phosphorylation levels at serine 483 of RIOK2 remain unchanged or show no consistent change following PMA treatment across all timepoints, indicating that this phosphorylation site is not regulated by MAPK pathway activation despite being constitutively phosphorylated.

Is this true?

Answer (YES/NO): NO